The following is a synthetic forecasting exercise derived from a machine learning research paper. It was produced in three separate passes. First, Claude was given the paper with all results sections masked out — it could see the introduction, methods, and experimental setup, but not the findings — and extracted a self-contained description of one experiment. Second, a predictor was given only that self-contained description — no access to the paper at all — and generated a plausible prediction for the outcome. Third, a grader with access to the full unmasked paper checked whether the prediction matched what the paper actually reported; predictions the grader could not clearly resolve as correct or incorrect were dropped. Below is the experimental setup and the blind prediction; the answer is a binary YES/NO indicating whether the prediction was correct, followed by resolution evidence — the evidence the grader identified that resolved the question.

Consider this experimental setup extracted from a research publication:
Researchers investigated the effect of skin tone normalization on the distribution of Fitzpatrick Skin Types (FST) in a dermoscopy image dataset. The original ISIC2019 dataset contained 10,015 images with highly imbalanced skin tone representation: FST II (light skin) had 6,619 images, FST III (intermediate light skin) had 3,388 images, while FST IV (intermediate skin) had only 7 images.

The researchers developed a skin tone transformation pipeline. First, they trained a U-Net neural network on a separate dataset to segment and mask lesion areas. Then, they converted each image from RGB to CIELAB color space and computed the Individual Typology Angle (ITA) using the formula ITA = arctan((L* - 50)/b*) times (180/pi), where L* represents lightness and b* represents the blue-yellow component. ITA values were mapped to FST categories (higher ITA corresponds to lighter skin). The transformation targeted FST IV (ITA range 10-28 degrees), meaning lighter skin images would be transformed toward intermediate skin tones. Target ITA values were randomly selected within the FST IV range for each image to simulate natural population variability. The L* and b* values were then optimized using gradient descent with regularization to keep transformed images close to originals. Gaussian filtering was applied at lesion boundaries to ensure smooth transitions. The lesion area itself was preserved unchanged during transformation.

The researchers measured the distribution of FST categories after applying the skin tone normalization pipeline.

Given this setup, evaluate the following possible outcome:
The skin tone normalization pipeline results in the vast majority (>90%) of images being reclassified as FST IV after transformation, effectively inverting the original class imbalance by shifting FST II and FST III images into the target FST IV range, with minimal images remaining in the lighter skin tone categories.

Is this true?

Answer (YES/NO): NO